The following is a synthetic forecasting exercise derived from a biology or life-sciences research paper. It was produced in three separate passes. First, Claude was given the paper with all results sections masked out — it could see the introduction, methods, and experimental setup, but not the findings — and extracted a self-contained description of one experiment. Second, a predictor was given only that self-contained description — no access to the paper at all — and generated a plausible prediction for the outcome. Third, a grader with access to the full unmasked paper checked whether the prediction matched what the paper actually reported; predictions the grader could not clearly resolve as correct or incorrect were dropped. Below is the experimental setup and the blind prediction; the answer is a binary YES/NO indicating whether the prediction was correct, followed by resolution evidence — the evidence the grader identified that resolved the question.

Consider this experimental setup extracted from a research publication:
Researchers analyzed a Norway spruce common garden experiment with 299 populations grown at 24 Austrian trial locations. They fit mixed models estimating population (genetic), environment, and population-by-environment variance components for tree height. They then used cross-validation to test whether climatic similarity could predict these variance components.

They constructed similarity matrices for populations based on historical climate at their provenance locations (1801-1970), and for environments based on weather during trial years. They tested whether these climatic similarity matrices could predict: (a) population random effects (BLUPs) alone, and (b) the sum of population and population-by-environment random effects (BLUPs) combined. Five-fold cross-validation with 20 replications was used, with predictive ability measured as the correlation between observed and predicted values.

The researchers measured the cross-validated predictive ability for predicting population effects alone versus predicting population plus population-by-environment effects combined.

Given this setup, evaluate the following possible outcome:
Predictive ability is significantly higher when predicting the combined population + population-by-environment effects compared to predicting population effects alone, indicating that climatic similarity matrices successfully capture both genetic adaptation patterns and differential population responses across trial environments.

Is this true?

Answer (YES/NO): NO